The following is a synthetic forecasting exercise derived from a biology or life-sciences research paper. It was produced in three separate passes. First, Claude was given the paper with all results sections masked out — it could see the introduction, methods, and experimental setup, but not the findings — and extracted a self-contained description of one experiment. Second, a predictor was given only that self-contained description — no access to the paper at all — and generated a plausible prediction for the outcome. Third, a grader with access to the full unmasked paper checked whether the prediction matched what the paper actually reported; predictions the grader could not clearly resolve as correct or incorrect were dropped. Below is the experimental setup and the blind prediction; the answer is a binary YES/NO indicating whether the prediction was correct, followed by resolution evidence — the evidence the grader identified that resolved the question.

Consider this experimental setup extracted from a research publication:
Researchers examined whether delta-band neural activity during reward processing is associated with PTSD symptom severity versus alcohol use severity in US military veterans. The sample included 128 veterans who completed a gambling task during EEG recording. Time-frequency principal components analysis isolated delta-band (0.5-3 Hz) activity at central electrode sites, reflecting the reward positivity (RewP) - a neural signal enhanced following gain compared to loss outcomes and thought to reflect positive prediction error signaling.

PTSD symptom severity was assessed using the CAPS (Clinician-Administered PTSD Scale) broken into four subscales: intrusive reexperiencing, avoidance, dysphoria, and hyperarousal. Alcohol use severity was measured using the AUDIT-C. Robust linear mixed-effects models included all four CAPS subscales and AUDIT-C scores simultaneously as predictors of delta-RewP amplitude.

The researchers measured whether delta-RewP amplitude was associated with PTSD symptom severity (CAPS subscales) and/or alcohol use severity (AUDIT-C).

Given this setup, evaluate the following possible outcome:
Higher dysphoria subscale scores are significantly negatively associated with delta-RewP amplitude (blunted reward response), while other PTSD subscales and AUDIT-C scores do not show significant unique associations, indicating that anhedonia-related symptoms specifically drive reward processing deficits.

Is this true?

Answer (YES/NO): NO